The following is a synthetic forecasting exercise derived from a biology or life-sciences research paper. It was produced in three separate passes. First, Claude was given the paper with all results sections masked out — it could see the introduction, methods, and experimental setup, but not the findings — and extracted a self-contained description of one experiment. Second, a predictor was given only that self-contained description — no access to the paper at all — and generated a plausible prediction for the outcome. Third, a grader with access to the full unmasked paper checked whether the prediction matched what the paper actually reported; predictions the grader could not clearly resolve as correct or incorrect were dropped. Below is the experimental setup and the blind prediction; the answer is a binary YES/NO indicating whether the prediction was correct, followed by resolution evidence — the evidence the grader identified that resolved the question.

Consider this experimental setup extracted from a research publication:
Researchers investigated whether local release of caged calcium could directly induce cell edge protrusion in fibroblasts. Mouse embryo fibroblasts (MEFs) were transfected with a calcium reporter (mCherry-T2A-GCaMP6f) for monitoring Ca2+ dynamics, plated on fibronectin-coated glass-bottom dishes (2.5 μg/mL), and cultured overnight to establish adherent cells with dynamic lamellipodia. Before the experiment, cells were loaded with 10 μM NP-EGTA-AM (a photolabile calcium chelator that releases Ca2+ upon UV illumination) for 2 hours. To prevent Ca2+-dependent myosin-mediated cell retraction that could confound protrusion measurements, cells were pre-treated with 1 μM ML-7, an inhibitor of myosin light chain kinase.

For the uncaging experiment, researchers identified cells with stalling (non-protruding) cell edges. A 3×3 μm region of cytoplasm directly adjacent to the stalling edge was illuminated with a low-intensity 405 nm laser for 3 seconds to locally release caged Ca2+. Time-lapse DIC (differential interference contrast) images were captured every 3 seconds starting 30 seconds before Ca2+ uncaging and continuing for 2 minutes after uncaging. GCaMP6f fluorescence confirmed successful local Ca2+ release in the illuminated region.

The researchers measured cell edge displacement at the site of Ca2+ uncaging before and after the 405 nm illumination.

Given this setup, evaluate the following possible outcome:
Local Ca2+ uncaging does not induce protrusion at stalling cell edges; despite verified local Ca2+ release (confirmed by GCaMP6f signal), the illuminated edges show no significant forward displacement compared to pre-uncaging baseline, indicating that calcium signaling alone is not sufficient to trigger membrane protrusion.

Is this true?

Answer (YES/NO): NO